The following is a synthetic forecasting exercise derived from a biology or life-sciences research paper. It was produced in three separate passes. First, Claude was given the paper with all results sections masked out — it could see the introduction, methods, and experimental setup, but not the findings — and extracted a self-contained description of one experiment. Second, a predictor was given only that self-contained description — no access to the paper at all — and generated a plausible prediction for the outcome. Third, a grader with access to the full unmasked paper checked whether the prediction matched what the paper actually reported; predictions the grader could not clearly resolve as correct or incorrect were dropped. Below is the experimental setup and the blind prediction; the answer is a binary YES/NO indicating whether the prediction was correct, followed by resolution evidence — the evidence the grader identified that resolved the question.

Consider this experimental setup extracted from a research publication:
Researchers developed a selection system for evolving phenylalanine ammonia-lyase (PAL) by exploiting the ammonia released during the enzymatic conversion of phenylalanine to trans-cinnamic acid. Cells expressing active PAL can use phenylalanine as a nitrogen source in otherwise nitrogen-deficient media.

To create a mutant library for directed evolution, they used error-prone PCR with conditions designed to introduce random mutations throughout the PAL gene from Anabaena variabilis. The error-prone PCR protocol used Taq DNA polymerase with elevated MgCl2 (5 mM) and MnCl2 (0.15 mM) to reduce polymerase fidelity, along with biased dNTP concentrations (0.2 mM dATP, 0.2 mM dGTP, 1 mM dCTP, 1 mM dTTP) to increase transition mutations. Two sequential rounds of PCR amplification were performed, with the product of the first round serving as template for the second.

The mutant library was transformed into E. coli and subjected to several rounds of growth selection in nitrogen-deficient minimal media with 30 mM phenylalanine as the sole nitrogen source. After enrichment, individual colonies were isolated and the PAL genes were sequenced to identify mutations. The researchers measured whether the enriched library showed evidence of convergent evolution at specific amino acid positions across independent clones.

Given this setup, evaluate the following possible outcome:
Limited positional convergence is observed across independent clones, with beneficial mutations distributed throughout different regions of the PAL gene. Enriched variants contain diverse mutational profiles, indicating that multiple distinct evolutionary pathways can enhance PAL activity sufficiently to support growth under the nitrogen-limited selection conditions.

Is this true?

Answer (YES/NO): NO